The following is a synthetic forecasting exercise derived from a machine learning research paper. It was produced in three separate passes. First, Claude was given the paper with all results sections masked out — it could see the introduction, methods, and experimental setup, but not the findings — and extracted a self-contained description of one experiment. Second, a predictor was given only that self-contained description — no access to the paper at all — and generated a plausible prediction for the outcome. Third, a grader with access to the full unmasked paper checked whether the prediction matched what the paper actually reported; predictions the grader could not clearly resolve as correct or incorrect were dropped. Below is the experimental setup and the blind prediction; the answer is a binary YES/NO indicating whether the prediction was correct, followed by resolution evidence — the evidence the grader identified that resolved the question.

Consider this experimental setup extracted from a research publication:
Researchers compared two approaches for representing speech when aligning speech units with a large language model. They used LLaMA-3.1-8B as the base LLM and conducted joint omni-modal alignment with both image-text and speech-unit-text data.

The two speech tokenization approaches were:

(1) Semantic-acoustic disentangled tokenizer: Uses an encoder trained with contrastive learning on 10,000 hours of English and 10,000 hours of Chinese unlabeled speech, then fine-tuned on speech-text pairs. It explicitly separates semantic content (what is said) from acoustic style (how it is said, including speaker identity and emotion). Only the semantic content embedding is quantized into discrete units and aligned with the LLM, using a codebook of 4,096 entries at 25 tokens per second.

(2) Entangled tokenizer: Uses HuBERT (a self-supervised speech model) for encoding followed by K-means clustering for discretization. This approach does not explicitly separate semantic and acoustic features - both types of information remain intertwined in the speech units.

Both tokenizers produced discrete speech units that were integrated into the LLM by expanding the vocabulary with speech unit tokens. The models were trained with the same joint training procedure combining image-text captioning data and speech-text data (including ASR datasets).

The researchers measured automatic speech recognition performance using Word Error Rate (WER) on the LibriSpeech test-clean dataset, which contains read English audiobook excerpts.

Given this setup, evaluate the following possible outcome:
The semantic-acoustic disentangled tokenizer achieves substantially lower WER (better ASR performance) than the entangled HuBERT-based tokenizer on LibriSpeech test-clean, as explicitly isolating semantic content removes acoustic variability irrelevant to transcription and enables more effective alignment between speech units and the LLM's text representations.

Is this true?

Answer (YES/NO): YES